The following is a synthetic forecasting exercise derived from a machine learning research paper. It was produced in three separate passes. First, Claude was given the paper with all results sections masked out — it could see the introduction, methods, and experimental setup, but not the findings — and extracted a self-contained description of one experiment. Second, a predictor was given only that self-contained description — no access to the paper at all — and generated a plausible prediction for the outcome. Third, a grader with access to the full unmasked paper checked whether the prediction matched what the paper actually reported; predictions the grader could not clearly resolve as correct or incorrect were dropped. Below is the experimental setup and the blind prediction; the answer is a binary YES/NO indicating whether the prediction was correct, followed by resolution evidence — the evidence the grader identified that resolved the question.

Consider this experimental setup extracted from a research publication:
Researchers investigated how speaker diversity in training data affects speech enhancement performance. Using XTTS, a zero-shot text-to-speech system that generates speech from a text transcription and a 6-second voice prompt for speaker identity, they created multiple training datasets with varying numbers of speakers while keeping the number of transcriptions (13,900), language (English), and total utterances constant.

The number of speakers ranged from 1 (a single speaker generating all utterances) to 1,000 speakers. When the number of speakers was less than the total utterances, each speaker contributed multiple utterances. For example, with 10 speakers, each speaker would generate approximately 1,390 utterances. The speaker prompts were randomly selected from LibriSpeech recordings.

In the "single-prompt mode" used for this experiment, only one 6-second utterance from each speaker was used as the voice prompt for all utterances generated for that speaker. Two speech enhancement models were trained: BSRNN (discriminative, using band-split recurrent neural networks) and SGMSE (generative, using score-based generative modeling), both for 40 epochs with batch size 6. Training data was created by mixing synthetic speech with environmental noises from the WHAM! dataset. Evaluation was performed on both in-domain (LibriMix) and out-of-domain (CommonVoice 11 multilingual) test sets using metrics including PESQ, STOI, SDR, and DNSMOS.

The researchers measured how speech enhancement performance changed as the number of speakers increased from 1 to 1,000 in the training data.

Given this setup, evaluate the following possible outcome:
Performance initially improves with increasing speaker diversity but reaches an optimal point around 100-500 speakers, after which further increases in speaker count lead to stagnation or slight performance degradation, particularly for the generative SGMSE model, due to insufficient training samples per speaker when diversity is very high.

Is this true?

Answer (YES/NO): NO